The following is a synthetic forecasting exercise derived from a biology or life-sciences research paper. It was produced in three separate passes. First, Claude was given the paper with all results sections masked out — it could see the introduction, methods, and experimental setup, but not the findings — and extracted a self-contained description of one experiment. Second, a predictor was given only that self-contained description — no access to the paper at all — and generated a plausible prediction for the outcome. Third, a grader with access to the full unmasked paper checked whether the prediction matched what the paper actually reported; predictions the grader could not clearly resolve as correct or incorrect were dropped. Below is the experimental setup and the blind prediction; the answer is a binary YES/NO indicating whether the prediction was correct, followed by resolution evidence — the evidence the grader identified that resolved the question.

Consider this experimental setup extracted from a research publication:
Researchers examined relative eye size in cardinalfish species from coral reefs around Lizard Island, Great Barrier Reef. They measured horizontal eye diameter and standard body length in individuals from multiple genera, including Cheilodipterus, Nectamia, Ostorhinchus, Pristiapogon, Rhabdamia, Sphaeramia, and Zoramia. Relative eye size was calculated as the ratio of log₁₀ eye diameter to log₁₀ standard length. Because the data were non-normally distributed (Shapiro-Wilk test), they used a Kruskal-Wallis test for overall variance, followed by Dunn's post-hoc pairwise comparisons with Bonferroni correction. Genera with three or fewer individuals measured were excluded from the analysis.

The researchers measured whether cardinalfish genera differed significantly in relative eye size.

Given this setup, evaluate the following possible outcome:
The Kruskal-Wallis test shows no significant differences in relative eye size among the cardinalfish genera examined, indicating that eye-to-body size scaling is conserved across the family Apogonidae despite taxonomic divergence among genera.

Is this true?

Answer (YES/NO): NO